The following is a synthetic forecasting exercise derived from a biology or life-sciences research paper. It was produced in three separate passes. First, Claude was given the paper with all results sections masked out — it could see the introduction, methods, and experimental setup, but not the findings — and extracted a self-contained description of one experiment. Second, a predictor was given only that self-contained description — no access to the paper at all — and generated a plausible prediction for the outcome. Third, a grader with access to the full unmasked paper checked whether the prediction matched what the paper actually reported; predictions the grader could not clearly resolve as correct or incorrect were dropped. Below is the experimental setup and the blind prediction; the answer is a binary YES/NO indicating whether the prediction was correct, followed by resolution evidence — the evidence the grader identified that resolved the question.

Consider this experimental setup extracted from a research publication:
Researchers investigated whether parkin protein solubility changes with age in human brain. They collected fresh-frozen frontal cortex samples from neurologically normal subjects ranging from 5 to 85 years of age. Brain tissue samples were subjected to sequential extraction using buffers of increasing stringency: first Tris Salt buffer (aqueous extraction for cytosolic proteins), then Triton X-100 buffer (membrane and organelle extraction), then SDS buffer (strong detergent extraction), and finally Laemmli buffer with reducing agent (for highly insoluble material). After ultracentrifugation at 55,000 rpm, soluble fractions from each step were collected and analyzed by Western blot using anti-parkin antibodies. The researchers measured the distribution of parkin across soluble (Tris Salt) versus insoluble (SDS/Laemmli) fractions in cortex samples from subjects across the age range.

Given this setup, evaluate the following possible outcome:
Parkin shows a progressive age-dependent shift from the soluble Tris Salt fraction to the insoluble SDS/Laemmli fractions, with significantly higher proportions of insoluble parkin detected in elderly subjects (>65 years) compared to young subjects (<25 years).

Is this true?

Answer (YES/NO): YES